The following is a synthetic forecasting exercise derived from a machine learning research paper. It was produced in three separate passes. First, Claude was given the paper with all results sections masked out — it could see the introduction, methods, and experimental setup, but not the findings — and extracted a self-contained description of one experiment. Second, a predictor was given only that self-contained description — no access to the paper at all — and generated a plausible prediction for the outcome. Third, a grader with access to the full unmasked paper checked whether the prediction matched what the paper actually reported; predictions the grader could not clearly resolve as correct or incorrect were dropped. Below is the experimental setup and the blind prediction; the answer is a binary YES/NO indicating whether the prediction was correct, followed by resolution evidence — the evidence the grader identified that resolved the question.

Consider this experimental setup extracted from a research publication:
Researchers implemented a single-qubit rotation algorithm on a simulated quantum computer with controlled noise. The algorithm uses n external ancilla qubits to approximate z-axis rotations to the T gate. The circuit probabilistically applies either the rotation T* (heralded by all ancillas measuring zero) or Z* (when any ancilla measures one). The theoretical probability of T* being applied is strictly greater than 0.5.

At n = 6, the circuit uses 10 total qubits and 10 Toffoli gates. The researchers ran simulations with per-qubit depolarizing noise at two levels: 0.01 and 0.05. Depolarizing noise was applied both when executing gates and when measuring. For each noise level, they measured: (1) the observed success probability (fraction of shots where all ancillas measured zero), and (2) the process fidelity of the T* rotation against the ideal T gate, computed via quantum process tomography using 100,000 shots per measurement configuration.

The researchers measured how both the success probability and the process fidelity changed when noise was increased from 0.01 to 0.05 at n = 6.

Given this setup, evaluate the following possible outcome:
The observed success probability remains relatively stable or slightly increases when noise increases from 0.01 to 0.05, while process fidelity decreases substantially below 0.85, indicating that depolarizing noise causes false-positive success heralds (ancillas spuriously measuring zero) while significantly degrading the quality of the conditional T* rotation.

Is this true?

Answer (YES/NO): NO